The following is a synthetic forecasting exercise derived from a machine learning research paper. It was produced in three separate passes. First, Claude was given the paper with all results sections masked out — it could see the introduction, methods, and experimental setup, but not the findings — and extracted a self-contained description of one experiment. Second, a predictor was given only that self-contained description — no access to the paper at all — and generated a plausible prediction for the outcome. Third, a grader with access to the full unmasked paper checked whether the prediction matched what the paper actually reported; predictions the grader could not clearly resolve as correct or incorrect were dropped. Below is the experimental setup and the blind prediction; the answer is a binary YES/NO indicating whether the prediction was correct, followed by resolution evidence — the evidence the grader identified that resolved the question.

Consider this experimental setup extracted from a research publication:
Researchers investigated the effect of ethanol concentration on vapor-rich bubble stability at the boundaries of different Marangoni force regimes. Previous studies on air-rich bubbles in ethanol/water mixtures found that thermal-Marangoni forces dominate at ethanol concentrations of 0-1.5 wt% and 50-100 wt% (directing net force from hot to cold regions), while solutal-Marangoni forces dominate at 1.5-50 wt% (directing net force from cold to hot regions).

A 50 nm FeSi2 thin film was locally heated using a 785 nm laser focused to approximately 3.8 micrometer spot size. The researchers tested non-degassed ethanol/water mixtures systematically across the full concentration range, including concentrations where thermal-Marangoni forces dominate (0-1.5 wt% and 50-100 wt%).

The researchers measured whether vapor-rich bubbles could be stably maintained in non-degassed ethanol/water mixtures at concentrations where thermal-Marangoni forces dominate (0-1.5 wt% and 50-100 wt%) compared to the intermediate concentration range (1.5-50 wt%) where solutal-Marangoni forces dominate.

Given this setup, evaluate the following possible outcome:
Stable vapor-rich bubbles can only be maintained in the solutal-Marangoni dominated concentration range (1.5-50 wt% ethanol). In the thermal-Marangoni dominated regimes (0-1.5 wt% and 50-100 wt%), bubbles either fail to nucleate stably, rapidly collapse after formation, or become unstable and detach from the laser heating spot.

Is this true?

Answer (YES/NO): NO